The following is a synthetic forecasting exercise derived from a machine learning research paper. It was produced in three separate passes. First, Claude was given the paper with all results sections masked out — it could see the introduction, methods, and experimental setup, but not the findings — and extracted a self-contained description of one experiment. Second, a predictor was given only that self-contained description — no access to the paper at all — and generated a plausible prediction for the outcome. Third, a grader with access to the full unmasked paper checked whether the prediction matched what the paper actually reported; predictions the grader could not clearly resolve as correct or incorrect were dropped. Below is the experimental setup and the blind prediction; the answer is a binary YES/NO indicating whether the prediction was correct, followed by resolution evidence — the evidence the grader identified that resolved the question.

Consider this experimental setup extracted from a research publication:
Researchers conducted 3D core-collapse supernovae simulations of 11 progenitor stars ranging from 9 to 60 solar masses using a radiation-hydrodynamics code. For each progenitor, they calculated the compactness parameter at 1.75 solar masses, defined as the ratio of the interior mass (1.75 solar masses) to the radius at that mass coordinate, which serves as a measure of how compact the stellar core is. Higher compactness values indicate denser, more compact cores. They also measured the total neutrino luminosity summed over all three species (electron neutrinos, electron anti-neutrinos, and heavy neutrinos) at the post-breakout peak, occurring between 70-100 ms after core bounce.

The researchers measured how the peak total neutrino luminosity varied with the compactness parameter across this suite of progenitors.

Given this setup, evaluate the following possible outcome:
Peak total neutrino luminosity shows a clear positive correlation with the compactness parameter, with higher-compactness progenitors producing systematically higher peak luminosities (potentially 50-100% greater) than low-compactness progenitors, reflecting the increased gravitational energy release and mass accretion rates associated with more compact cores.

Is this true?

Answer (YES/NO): YES